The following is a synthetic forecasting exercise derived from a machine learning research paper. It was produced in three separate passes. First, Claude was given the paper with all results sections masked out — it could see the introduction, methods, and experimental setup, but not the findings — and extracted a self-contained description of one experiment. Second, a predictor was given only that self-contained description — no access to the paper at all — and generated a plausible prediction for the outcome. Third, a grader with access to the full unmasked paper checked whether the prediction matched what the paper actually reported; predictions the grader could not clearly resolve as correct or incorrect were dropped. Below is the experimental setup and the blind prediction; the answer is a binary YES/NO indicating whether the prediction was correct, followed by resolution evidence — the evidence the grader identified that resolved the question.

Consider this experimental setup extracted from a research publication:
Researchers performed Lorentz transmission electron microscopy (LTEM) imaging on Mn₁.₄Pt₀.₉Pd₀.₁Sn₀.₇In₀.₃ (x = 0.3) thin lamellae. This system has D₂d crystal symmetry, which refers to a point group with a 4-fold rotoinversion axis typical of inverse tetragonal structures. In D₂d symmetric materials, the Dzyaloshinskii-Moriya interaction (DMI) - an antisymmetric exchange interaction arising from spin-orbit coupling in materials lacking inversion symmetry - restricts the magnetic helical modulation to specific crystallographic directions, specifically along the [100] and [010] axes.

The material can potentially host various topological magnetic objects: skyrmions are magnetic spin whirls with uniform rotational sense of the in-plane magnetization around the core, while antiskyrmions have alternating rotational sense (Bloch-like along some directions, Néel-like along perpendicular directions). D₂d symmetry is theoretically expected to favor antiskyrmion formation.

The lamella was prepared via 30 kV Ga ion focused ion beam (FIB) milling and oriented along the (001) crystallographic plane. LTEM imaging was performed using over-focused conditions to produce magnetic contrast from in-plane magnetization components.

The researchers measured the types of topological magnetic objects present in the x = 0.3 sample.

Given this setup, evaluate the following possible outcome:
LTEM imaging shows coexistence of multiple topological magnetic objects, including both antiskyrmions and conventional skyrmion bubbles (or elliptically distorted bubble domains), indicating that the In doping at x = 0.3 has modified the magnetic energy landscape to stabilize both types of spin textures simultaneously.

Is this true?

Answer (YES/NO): YES